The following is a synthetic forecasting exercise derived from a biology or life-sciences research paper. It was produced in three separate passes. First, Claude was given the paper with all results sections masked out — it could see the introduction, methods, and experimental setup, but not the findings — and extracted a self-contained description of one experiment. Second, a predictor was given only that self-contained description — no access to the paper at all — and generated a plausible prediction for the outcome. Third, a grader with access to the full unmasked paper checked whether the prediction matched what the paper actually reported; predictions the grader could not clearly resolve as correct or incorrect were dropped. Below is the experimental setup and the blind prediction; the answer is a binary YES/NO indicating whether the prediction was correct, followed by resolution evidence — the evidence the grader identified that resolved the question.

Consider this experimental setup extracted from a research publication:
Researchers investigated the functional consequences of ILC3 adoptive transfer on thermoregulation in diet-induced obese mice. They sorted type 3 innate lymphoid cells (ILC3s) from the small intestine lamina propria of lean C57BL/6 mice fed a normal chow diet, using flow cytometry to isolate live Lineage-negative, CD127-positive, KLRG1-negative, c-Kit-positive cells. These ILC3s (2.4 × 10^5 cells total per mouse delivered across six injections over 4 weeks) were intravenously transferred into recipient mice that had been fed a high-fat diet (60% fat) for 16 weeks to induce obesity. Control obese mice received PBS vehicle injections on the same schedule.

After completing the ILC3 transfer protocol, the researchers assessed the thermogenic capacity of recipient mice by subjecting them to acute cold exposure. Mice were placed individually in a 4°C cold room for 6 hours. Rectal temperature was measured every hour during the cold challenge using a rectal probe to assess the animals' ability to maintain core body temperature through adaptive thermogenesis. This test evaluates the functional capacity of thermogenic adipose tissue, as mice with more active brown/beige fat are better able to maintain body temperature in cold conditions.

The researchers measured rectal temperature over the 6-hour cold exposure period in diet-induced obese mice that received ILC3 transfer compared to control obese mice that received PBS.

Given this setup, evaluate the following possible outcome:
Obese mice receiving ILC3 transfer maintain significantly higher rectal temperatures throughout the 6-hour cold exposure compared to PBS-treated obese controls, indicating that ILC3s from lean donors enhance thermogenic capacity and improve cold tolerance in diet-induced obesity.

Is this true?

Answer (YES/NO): YES